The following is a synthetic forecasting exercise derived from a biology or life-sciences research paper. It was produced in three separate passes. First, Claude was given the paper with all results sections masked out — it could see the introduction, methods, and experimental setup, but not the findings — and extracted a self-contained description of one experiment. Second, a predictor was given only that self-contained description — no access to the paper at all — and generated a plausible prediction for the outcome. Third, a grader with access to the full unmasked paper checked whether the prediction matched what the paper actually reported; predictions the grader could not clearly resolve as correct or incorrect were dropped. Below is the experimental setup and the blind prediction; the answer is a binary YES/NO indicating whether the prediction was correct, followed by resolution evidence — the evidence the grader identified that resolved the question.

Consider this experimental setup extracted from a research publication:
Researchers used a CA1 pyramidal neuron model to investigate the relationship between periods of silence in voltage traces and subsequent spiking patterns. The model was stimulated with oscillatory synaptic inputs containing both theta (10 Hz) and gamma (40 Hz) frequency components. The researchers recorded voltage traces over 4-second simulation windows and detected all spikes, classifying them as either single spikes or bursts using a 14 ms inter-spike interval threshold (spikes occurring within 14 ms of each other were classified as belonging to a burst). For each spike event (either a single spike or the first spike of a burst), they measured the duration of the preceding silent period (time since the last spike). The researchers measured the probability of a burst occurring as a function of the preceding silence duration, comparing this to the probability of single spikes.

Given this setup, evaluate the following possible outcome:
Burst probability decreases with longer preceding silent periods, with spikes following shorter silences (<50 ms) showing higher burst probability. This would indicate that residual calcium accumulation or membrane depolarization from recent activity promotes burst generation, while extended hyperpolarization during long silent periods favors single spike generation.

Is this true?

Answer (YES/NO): NO